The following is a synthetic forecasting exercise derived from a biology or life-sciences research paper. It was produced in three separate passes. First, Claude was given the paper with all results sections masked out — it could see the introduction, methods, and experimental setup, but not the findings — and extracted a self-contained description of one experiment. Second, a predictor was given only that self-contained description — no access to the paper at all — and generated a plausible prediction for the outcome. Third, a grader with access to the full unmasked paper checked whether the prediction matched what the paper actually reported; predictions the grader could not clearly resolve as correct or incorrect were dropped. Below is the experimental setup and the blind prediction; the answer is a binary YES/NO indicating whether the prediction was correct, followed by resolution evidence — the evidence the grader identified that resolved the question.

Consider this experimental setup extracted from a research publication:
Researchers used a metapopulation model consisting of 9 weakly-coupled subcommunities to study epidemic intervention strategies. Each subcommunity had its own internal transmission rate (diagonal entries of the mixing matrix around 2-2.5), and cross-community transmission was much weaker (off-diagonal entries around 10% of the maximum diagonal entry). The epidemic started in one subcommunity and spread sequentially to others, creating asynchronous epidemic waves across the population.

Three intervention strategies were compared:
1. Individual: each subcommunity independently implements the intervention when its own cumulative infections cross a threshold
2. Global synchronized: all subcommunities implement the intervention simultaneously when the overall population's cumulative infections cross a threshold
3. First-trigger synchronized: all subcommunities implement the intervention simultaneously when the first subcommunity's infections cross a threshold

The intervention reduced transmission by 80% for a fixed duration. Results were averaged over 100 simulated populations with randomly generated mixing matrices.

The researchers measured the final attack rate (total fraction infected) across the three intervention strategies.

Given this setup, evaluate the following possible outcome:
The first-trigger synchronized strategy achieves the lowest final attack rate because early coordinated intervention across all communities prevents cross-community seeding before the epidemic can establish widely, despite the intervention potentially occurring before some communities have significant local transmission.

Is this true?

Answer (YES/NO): NO